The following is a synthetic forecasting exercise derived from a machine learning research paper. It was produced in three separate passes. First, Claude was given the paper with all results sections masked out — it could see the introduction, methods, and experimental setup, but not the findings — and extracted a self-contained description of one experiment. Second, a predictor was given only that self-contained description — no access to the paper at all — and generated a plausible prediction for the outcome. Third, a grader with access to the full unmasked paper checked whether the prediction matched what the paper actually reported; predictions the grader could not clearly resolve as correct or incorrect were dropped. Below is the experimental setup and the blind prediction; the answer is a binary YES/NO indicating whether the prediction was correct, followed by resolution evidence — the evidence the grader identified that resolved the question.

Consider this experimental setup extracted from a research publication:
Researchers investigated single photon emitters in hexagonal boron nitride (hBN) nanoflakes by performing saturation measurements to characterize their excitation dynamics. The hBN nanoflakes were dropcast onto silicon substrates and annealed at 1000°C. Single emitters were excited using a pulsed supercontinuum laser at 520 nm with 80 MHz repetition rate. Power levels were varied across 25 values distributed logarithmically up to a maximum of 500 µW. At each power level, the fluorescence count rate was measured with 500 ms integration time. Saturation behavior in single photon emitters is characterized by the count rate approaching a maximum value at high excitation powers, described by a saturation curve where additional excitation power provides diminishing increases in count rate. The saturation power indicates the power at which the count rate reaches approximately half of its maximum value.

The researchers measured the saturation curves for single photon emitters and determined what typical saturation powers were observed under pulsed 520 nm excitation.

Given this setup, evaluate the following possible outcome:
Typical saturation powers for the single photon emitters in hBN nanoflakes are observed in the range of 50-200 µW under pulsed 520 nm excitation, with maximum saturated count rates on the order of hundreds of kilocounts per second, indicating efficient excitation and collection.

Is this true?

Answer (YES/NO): NO